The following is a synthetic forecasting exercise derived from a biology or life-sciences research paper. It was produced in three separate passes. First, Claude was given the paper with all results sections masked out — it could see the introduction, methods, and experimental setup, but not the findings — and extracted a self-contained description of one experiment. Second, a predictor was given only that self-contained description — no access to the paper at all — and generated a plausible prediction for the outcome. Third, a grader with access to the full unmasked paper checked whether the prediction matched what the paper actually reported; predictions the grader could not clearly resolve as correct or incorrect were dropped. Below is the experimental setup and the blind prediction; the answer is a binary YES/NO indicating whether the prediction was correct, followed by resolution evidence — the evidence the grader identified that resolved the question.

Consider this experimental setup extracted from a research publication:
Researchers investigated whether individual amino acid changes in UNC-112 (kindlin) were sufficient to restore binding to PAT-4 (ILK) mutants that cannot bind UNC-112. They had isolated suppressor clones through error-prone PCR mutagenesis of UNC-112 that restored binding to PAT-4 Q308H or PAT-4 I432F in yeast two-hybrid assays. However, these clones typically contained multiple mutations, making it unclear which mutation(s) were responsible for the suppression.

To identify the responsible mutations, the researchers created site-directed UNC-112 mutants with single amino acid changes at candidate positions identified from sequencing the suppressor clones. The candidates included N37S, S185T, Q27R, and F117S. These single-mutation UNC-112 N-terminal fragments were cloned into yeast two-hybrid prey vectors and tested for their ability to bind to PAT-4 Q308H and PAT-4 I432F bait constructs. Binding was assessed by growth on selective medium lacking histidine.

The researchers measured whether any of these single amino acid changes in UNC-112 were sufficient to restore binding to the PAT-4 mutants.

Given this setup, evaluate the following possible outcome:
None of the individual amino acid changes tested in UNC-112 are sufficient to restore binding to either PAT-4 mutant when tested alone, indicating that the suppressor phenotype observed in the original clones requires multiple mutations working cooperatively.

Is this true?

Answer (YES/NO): NO